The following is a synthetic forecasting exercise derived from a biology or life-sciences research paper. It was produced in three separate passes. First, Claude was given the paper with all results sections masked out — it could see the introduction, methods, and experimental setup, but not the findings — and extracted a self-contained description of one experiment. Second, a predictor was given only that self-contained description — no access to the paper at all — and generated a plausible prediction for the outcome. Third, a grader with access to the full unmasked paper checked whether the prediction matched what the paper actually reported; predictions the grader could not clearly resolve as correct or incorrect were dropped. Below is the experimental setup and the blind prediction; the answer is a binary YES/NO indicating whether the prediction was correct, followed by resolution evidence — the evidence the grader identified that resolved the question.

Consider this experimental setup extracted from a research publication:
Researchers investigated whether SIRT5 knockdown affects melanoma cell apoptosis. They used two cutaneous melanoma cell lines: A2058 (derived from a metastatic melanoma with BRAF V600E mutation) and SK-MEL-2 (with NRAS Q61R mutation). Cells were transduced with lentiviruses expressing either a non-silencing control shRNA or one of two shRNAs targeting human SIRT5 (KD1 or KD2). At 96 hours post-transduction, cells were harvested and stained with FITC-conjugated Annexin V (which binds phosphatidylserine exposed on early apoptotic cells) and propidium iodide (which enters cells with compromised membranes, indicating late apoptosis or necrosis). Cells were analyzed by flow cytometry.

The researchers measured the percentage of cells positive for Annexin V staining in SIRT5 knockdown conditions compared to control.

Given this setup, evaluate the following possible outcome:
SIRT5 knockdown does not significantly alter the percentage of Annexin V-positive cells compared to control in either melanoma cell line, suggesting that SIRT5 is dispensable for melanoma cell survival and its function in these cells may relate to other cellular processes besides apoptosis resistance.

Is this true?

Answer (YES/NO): NO